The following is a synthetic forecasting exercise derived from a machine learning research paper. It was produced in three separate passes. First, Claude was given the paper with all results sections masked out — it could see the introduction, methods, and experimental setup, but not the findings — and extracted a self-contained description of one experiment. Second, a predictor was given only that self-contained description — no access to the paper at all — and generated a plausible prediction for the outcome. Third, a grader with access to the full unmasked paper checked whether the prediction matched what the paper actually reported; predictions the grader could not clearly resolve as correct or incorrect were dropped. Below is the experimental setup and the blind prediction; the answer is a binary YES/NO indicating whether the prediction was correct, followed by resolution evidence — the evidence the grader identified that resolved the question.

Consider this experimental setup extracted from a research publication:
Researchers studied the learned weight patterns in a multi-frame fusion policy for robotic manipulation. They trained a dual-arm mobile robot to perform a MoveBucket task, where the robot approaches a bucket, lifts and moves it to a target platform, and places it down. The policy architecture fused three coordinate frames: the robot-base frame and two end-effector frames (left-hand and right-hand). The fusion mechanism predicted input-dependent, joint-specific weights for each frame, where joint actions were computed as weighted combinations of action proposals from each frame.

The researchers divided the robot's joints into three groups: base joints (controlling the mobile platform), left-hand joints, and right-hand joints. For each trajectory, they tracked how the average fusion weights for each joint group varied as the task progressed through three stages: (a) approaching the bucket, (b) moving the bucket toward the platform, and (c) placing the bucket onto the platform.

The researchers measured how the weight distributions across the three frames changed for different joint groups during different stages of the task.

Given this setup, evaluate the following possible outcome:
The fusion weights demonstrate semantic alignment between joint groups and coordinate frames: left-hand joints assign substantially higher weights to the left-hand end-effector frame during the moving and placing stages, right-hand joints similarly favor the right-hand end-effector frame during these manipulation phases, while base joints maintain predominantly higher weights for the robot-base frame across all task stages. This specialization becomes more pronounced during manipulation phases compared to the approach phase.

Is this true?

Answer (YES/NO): NO